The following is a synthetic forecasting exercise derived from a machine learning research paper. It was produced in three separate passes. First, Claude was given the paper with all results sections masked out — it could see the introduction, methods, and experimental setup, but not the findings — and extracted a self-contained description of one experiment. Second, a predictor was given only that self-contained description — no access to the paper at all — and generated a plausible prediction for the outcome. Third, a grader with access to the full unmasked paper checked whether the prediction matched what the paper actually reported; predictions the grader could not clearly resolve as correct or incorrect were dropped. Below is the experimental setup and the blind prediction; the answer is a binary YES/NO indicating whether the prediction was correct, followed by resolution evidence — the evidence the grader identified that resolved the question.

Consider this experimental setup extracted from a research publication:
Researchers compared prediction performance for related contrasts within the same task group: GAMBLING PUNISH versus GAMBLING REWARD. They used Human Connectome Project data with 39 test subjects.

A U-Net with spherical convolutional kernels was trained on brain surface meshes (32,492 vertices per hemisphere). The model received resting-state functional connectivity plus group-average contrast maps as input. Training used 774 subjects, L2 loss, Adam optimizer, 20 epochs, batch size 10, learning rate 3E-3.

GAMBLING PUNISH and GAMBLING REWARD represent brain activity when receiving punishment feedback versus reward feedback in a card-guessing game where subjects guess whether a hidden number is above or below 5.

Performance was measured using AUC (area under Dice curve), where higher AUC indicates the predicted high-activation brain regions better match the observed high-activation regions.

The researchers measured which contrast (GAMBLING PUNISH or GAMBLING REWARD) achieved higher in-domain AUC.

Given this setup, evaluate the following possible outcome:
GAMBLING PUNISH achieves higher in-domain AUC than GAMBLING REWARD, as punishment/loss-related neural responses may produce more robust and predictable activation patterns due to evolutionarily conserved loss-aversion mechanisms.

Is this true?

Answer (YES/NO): NO